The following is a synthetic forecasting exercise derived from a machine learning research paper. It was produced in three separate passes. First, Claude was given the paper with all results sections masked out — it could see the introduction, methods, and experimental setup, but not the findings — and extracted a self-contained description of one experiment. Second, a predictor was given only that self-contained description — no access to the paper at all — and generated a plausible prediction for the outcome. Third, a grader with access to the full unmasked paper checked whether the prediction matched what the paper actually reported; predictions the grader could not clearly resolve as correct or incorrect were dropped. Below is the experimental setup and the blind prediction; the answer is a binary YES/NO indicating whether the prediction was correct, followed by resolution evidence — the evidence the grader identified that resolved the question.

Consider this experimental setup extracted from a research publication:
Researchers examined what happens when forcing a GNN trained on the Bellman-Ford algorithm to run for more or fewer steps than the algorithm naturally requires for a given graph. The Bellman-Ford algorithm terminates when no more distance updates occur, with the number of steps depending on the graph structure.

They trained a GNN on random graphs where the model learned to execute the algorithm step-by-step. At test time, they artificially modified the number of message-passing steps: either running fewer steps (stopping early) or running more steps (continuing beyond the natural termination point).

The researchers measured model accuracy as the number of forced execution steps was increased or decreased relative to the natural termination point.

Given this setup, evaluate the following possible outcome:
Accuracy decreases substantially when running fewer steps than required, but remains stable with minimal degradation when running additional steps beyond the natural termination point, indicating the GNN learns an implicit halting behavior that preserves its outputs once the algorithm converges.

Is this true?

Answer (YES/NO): NO